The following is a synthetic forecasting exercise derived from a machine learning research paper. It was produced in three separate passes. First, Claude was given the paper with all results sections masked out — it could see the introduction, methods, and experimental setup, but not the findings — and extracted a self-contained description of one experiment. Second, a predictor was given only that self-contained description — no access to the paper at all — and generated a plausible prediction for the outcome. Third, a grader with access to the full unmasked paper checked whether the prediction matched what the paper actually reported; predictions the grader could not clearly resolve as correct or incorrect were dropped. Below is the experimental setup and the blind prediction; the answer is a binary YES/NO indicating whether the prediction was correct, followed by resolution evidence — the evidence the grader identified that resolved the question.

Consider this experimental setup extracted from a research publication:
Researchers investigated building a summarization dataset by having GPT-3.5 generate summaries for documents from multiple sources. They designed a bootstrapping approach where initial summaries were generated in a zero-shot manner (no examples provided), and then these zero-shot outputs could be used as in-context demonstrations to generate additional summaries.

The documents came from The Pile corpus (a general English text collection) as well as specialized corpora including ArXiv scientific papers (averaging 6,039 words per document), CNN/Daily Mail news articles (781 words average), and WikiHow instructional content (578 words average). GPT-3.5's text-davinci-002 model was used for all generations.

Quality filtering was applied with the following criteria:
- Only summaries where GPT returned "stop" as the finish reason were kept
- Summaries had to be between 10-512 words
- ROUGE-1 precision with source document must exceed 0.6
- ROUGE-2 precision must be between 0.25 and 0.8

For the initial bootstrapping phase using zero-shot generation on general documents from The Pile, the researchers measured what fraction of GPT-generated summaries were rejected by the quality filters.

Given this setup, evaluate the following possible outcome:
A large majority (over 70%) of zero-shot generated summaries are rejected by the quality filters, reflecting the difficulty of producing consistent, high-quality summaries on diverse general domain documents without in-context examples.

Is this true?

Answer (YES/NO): NO